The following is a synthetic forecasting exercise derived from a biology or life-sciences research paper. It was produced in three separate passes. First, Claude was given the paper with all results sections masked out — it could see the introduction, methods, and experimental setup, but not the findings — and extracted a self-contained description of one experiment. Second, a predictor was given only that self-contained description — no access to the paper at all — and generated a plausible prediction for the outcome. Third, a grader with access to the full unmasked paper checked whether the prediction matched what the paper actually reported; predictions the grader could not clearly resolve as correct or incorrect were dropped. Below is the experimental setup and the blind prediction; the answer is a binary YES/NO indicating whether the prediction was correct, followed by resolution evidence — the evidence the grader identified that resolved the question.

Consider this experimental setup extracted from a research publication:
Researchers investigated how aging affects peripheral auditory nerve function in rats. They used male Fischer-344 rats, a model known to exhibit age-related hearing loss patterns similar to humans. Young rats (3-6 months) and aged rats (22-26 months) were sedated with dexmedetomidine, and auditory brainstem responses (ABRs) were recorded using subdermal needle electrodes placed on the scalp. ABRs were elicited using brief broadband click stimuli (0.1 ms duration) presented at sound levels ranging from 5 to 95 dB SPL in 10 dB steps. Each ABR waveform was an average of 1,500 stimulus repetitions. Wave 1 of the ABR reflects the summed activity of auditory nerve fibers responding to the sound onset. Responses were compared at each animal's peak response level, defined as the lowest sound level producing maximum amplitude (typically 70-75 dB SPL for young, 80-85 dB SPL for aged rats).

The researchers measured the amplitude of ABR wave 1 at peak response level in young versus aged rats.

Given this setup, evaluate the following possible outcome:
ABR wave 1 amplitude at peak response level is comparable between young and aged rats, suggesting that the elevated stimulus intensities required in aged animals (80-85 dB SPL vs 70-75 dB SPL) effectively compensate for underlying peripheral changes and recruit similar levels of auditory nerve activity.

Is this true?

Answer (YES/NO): NO